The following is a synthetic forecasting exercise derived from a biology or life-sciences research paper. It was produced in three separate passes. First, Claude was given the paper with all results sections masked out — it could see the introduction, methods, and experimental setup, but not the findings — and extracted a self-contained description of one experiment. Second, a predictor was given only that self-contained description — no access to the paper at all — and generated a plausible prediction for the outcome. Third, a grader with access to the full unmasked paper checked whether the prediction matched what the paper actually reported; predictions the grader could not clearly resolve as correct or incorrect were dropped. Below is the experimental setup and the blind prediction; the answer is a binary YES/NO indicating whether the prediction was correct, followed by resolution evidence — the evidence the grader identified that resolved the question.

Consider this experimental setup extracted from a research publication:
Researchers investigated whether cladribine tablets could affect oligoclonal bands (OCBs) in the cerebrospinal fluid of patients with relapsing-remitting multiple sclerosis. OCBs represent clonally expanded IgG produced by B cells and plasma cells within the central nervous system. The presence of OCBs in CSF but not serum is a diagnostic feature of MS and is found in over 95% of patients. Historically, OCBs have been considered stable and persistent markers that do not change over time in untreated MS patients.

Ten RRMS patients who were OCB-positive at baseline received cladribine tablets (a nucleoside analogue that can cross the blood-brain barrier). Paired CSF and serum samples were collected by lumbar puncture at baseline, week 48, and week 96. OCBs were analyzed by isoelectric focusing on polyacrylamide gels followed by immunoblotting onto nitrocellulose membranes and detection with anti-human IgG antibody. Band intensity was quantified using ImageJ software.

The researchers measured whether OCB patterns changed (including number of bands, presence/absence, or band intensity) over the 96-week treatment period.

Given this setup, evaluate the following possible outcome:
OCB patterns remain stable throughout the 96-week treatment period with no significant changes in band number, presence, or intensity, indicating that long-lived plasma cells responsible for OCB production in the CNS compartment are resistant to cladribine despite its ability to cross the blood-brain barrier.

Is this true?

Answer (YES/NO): NO